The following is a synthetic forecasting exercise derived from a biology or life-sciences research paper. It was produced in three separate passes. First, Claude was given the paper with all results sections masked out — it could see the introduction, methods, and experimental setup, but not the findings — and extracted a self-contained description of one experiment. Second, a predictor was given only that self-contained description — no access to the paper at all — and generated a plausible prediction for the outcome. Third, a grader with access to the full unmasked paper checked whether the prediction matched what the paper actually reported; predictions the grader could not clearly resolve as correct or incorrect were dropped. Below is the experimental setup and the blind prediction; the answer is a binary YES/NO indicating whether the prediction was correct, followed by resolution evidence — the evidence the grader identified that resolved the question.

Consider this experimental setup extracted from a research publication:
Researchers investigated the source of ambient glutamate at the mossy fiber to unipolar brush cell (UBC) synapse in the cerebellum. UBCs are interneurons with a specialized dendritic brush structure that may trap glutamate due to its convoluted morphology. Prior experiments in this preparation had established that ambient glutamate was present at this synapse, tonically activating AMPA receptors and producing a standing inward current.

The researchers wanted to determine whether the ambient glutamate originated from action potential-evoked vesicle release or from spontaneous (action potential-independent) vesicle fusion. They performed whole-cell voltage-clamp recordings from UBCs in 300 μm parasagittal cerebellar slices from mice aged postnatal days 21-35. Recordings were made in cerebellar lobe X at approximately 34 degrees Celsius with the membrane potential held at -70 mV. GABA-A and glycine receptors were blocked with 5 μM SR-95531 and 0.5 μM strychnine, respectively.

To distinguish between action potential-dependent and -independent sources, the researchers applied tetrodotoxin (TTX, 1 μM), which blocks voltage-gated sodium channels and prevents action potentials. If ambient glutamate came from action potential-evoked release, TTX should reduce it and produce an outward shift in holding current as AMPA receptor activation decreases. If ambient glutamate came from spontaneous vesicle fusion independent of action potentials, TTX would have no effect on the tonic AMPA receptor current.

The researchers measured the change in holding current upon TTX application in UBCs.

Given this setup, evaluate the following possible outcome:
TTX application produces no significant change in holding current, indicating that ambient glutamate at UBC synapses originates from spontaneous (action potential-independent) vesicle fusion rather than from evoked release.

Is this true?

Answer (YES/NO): NO